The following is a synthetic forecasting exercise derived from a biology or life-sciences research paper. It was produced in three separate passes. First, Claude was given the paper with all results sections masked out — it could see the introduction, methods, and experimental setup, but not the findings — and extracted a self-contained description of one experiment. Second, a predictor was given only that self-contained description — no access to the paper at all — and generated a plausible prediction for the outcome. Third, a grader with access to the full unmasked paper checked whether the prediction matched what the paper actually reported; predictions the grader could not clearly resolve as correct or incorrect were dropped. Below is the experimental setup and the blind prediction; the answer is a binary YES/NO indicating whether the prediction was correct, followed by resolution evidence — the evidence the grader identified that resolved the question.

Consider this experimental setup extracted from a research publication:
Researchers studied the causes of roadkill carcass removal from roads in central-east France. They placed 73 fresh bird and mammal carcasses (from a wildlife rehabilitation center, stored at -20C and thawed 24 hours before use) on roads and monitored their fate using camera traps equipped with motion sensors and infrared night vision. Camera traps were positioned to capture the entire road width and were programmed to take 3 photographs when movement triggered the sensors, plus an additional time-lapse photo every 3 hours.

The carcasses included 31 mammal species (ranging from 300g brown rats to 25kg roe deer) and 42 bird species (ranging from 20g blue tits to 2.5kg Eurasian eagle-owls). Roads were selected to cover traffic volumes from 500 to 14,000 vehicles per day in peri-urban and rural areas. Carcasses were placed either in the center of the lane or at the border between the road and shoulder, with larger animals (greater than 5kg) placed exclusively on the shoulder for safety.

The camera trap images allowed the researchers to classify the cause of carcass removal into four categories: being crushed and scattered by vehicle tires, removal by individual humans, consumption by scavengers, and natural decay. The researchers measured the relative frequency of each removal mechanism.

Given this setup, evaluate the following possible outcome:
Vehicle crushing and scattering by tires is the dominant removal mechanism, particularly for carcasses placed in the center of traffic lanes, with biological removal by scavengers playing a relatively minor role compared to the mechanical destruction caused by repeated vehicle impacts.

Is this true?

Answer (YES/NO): NO